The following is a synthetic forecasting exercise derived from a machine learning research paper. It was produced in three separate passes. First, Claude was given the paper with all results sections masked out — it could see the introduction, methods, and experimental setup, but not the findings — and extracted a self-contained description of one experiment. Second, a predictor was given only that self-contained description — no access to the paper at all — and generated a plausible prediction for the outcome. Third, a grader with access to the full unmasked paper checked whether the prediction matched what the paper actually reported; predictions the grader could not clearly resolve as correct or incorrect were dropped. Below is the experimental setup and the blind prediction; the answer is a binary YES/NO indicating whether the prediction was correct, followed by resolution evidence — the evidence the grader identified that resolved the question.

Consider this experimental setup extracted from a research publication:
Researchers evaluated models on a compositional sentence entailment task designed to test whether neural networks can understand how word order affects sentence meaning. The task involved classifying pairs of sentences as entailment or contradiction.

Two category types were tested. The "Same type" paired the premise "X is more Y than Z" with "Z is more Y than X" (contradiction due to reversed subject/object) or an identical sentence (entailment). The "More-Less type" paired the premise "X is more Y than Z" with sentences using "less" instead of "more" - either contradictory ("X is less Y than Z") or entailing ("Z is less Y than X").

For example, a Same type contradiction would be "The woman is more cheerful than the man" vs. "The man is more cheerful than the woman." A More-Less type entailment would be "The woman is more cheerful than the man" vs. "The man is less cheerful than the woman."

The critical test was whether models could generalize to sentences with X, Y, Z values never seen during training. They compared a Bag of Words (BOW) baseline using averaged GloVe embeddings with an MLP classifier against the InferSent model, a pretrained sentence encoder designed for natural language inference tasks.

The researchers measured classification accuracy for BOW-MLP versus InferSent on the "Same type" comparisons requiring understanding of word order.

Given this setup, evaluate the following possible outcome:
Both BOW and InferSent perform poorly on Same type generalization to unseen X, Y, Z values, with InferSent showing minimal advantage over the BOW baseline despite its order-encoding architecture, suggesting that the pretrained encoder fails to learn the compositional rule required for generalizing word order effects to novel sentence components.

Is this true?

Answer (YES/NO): YES